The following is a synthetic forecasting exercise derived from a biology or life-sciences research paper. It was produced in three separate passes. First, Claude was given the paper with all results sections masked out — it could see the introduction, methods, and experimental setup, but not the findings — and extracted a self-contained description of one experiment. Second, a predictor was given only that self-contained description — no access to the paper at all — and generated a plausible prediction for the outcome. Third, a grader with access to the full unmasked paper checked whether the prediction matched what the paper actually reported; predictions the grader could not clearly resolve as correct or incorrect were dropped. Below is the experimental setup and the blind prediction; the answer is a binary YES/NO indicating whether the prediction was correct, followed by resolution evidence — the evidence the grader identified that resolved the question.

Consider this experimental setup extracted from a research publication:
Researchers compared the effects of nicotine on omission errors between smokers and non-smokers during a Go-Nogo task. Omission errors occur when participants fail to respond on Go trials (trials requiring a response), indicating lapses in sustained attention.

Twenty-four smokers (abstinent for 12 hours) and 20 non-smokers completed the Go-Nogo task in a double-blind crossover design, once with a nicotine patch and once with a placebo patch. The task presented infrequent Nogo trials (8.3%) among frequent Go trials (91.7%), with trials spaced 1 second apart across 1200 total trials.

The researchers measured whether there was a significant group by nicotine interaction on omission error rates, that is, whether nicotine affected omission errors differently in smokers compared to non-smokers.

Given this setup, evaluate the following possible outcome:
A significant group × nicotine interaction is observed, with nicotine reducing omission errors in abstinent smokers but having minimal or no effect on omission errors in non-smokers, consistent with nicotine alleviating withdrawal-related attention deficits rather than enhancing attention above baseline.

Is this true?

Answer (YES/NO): YES